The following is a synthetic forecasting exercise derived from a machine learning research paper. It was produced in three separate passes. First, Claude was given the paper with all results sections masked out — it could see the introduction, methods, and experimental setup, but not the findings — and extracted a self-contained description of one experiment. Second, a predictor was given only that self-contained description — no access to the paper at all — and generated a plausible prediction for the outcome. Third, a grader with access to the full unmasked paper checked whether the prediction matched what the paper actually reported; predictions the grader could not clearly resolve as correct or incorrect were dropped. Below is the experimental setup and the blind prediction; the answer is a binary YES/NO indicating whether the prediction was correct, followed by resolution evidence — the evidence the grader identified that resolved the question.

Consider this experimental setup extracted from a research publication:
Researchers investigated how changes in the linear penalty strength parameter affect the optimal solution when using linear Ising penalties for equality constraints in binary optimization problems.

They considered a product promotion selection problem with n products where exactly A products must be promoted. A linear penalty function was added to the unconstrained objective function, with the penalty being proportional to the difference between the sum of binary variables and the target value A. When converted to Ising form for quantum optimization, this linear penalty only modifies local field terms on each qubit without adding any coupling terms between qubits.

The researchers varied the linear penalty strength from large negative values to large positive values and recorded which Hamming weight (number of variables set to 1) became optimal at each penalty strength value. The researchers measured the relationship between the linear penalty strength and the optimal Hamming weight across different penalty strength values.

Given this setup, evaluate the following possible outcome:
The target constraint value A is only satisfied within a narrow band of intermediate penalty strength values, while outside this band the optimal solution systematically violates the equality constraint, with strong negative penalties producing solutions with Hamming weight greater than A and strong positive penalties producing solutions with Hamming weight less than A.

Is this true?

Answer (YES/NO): YES